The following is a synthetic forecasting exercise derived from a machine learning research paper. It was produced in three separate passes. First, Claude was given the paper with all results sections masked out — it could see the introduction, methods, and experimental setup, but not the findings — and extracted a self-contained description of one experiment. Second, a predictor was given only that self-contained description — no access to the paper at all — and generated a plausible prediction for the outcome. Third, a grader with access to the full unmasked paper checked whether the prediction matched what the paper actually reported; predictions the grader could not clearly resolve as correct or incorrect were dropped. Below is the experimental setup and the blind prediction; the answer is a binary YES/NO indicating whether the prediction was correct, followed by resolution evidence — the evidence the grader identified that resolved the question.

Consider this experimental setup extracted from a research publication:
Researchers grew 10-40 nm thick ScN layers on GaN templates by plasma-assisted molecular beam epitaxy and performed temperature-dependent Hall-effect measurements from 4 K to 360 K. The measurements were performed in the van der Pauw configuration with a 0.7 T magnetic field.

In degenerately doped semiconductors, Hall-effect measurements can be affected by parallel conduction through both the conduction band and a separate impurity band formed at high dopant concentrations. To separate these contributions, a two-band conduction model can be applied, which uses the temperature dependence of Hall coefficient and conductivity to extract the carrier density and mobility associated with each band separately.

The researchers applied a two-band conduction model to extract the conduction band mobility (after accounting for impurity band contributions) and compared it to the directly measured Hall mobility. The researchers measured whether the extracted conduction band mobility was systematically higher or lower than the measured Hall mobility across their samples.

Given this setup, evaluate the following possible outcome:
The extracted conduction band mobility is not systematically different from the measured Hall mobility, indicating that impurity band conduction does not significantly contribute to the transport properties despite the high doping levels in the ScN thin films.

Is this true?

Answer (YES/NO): NO